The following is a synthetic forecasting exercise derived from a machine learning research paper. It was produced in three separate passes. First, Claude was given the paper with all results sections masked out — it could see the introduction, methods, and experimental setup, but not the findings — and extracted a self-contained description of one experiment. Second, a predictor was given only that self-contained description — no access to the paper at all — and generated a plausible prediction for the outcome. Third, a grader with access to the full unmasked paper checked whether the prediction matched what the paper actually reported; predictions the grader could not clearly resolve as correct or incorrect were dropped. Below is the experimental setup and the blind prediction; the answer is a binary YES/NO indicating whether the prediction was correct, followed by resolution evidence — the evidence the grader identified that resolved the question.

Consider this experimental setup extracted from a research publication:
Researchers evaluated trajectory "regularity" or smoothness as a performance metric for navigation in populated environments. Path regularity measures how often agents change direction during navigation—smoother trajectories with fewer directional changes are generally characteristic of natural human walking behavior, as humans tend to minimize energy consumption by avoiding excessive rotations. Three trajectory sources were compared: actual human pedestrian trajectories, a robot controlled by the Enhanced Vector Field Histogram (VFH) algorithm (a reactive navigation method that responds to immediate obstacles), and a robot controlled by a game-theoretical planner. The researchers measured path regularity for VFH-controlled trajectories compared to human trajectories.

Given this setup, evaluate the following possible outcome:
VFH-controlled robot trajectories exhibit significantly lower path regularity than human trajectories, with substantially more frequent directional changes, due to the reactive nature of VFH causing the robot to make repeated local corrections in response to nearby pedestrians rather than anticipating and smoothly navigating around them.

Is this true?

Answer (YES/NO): NO